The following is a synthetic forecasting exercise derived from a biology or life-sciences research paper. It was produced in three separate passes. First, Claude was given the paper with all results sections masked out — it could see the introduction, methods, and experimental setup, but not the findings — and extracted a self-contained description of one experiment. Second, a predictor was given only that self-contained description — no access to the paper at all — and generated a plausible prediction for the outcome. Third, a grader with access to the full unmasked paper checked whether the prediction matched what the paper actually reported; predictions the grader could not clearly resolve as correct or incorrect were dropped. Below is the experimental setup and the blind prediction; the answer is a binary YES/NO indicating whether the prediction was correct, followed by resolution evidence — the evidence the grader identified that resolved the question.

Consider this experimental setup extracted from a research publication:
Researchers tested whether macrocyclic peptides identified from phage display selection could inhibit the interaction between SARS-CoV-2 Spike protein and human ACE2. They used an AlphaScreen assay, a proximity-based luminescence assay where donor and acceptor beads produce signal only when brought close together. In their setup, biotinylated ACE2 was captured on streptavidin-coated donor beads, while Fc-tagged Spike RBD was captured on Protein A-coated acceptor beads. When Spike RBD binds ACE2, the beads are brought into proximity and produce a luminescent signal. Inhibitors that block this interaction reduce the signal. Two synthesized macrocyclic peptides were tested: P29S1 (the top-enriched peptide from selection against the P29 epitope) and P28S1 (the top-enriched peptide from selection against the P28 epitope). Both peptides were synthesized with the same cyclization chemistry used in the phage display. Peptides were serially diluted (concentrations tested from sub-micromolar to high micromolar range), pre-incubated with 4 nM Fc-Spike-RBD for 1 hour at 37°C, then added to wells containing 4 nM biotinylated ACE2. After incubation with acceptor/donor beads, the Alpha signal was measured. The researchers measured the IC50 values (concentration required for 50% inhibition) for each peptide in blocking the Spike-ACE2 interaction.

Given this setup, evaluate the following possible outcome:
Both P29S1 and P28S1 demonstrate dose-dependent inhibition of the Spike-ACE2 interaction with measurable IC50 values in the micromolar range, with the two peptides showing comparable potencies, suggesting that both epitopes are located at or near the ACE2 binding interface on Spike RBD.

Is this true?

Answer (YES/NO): NO